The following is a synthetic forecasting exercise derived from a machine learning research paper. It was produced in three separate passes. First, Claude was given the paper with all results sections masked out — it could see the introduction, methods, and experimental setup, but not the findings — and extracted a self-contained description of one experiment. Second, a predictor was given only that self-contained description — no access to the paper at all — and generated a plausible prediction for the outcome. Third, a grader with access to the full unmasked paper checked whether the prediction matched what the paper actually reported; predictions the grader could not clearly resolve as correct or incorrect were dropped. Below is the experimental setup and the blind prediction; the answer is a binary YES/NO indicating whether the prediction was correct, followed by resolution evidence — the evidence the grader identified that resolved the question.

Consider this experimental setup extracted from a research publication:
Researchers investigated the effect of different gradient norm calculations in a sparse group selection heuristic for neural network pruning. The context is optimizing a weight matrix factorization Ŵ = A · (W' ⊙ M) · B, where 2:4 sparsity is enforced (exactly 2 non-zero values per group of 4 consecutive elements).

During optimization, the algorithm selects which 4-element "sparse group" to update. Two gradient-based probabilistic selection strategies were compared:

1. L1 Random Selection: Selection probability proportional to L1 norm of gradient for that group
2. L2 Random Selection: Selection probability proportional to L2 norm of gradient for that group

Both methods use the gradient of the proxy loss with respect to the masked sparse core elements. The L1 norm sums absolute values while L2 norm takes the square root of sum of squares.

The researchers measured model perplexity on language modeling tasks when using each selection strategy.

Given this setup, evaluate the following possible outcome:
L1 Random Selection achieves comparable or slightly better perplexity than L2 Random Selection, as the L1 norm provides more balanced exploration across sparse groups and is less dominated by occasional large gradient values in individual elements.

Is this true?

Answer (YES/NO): YES